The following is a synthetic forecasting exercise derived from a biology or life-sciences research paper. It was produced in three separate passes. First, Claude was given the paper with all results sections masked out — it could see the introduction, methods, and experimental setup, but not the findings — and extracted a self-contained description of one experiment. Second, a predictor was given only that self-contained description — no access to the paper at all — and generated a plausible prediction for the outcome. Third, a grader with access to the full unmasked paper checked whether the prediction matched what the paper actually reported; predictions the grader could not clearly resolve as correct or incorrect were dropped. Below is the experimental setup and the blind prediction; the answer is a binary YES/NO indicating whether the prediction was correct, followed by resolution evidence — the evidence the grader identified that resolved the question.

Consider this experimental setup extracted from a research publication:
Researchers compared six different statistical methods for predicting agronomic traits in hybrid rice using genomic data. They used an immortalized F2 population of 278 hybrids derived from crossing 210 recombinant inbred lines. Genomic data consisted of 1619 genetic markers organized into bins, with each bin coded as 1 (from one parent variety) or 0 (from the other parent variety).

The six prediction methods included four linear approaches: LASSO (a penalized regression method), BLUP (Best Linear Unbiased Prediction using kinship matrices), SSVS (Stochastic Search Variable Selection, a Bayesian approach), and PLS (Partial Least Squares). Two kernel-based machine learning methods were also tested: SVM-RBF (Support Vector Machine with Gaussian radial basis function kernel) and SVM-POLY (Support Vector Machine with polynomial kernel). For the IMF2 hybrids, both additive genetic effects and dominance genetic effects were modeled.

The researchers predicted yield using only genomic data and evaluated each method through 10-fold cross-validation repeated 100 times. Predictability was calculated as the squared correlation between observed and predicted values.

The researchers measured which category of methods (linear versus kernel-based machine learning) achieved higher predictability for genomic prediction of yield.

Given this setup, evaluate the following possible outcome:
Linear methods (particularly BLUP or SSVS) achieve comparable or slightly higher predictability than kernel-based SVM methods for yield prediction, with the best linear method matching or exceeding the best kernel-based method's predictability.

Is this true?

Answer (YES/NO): YES